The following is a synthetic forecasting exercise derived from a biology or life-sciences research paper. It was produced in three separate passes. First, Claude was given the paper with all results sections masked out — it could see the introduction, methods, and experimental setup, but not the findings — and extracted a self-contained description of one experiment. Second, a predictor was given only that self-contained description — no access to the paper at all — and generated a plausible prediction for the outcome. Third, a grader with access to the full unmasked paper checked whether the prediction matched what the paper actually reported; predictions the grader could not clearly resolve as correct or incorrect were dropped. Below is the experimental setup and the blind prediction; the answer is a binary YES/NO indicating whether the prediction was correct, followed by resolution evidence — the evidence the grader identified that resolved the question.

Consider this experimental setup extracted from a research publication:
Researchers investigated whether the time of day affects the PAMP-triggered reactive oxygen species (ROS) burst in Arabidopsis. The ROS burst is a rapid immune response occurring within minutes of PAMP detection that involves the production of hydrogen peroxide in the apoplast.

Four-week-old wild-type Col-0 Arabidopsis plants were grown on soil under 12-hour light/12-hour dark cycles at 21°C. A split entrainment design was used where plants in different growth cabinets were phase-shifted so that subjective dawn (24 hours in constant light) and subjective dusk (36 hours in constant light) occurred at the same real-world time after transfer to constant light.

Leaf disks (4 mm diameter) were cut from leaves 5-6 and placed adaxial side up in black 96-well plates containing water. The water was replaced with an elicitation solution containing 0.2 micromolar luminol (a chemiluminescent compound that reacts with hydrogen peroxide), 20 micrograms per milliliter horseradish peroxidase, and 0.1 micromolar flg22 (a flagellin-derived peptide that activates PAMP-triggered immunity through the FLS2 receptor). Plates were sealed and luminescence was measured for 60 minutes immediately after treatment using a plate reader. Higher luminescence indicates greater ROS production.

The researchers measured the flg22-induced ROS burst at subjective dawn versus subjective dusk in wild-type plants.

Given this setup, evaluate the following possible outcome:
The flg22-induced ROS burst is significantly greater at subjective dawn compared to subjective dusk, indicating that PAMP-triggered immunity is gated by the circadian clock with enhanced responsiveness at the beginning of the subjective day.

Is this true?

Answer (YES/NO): NO